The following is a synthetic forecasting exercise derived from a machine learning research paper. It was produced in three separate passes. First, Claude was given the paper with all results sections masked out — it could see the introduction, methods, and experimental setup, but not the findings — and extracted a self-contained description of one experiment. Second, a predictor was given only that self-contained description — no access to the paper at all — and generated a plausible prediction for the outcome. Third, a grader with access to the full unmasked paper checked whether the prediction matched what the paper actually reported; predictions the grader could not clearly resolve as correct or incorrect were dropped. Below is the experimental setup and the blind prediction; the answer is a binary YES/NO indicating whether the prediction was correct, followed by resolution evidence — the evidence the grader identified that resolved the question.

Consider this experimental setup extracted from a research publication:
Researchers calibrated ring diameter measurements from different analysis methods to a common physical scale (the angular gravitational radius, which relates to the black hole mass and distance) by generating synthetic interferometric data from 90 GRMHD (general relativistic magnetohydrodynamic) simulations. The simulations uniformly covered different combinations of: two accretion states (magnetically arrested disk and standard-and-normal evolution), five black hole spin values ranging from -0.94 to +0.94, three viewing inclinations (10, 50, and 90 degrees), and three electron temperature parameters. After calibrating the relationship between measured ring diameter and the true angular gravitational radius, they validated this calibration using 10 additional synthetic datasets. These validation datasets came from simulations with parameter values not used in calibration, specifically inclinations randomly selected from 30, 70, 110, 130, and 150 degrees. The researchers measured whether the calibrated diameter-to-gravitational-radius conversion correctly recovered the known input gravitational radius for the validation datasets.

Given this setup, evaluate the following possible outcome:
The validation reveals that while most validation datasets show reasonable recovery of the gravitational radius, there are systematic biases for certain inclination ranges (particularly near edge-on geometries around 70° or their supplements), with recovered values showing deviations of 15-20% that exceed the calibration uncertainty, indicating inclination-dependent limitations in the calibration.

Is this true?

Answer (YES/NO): NO